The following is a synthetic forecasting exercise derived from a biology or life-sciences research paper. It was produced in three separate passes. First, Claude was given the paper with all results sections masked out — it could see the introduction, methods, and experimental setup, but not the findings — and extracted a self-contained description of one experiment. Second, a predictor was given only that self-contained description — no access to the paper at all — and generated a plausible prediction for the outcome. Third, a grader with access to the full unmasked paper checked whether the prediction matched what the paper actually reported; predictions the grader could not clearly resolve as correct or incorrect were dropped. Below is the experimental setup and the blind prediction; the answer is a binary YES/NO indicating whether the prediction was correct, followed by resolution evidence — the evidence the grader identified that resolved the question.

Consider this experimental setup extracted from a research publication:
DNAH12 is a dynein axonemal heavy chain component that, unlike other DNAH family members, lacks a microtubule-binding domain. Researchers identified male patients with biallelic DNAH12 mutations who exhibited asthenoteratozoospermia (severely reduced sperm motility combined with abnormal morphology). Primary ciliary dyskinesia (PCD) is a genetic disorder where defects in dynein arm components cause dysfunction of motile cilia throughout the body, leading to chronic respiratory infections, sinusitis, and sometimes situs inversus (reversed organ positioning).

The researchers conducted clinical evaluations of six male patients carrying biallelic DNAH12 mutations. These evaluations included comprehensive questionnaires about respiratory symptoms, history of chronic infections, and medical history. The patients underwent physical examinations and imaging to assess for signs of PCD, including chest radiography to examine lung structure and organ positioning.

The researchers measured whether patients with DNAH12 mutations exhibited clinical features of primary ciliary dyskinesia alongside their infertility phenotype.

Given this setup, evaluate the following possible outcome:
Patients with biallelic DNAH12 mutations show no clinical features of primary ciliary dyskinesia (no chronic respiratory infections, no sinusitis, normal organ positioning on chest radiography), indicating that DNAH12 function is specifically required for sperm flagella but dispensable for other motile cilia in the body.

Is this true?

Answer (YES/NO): YES